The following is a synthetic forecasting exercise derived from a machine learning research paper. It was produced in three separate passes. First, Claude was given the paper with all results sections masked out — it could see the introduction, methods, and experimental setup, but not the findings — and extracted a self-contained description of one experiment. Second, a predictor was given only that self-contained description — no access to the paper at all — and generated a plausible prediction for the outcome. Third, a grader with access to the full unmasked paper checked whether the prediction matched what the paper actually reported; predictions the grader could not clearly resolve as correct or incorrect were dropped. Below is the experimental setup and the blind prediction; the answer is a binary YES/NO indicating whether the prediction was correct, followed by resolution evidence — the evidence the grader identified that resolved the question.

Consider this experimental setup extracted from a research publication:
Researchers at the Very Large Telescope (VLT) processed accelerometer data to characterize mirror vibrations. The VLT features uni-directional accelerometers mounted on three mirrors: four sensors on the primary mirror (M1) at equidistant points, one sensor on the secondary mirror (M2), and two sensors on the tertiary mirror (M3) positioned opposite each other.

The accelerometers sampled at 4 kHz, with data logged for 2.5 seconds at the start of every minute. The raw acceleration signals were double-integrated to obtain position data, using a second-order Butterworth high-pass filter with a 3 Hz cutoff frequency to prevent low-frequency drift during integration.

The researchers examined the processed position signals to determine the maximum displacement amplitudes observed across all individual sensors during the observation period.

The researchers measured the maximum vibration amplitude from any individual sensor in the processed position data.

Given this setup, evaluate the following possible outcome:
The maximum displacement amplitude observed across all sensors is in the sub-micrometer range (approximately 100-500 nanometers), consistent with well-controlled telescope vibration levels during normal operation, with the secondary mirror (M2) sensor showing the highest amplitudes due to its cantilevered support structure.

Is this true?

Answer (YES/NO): NO